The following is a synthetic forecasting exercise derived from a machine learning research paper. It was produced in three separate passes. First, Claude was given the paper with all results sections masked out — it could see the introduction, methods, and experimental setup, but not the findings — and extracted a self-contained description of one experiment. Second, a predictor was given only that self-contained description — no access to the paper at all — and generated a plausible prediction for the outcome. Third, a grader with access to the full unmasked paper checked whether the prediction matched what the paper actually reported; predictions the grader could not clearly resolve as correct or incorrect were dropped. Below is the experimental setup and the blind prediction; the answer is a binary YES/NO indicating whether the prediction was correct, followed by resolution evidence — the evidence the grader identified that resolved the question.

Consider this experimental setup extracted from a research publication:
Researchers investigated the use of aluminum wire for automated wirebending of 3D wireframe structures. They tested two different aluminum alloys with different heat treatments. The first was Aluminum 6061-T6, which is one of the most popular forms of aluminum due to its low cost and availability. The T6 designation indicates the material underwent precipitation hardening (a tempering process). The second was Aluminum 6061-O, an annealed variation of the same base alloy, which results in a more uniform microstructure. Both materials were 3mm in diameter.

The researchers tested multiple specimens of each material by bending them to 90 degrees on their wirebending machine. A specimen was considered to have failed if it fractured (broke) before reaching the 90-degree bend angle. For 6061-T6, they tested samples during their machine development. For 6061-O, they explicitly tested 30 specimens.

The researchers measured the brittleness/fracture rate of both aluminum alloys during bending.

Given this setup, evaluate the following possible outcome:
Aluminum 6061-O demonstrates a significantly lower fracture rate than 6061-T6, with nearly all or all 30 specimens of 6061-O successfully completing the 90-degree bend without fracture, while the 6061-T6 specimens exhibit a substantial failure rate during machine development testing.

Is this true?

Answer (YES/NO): NO